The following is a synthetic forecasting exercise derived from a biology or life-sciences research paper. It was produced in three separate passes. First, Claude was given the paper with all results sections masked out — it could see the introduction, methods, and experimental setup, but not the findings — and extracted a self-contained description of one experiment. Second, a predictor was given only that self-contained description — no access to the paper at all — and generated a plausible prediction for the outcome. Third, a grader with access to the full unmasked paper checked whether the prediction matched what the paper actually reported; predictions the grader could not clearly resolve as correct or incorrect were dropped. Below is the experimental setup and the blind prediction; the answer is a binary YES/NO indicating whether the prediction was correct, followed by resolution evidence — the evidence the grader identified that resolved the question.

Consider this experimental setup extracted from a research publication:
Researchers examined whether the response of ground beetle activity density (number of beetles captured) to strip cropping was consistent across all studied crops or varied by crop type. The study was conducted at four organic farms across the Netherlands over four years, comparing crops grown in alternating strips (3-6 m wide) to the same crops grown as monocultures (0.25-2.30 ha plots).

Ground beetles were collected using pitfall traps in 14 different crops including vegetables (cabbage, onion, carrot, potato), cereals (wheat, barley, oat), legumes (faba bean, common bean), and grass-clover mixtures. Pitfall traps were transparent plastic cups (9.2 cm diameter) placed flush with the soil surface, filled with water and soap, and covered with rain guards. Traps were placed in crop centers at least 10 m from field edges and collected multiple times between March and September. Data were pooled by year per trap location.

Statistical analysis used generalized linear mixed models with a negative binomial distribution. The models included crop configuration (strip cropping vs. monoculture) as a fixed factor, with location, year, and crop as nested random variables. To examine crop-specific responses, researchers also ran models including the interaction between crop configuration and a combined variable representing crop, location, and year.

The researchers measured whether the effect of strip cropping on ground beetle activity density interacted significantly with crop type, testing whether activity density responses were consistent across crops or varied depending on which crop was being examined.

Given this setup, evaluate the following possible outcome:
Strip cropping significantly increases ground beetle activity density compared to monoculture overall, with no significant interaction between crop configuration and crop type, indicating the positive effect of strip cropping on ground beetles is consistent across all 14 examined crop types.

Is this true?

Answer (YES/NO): NO